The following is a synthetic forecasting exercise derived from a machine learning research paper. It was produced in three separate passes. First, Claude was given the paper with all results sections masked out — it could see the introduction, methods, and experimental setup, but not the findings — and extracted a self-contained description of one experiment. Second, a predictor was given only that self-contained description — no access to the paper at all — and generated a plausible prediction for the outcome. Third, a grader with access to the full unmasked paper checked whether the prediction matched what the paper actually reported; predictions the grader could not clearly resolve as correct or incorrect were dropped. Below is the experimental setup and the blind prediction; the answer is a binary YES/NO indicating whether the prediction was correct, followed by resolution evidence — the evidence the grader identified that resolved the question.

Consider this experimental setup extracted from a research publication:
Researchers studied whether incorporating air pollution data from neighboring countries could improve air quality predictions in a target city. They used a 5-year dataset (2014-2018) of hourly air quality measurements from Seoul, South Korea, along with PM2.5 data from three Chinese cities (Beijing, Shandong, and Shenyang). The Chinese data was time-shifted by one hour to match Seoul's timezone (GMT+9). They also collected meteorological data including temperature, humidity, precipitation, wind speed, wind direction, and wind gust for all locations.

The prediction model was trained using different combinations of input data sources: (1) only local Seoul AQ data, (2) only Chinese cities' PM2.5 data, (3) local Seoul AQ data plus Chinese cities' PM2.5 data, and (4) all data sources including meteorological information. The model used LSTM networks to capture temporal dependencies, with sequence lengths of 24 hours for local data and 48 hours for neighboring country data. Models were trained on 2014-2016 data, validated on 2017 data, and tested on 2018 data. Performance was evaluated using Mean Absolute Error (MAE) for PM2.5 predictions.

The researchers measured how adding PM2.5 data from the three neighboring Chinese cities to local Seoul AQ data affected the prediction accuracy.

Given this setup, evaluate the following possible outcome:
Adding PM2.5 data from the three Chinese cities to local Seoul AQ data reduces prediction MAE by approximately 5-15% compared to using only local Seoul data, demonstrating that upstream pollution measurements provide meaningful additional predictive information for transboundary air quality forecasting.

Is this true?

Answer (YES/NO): NO